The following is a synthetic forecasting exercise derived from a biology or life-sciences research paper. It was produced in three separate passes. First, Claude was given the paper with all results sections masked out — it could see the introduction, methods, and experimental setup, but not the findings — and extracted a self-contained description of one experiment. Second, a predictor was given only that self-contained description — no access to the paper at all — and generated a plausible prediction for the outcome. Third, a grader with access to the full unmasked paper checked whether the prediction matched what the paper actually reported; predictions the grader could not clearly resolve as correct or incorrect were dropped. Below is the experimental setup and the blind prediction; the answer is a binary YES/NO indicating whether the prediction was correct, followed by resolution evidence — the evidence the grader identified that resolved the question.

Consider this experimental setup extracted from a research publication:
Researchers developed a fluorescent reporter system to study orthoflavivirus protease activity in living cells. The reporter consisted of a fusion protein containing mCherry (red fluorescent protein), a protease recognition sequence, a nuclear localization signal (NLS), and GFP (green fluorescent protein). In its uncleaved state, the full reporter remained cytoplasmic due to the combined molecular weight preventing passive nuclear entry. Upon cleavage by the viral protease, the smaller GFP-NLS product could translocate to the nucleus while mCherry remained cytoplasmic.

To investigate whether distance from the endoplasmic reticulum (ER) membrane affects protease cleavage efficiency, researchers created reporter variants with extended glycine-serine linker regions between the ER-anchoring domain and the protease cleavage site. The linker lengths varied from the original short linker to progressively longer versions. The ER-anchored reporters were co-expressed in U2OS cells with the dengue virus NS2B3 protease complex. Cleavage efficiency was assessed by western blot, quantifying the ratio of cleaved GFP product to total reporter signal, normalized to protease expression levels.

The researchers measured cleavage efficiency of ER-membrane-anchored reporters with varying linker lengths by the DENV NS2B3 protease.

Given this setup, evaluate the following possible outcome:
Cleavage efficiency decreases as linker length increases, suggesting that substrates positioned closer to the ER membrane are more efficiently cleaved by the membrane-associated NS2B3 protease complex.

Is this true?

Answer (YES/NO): YES